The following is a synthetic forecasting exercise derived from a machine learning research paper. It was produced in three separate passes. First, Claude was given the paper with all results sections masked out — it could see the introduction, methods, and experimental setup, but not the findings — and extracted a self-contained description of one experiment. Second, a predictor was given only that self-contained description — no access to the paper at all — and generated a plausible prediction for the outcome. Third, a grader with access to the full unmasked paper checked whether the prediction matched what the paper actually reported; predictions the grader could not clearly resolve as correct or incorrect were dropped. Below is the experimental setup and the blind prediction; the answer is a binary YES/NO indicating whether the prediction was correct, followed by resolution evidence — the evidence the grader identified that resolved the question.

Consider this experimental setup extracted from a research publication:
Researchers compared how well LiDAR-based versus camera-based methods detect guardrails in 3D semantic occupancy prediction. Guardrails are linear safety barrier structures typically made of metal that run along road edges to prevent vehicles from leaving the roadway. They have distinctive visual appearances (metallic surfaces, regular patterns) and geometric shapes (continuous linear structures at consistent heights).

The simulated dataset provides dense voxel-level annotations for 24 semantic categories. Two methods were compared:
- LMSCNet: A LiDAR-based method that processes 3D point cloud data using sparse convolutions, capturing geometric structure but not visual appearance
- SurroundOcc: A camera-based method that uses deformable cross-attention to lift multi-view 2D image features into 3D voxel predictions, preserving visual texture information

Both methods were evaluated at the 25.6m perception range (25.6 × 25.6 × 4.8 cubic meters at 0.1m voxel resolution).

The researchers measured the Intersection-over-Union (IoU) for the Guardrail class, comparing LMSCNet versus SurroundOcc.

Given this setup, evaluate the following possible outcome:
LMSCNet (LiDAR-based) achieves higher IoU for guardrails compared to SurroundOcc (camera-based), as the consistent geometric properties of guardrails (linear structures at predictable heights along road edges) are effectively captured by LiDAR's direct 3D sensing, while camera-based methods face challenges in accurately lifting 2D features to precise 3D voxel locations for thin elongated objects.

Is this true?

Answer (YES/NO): NO